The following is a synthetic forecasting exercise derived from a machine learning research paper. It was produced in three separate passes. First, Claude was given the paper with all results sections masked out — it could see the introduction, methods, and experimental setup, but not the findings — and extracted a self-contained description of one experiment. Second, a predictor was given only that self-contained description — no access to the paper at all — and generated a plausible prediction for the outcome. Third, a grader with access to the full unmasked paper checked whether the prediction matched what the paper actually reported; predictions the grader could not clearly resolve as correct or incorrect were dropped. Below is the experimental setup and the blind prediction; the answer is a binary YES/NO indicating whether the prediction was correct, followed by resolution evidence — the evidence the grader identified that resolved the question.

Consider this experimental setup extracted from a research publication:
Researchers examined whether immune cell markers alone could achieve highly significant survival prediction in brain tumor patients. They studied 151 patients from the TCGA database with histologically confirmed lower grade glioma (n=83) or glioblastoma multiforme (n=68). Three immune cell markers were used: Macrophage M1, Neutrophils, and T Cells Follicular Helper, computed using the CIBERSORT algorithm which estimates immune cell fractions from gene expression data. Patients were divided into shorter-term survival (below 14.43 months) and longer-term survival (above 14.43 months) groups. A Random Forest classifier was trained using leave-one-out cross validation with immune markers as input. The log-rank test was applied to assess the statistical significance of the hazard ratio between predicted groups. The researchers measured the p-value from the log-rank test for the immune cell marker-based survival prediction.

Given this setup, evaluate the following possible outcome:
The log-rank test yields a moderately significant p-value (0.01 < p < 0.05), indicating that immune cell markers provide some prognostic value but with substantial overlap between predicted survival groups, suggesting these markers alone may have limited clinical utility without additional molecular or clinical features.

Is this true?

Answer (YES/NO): NO